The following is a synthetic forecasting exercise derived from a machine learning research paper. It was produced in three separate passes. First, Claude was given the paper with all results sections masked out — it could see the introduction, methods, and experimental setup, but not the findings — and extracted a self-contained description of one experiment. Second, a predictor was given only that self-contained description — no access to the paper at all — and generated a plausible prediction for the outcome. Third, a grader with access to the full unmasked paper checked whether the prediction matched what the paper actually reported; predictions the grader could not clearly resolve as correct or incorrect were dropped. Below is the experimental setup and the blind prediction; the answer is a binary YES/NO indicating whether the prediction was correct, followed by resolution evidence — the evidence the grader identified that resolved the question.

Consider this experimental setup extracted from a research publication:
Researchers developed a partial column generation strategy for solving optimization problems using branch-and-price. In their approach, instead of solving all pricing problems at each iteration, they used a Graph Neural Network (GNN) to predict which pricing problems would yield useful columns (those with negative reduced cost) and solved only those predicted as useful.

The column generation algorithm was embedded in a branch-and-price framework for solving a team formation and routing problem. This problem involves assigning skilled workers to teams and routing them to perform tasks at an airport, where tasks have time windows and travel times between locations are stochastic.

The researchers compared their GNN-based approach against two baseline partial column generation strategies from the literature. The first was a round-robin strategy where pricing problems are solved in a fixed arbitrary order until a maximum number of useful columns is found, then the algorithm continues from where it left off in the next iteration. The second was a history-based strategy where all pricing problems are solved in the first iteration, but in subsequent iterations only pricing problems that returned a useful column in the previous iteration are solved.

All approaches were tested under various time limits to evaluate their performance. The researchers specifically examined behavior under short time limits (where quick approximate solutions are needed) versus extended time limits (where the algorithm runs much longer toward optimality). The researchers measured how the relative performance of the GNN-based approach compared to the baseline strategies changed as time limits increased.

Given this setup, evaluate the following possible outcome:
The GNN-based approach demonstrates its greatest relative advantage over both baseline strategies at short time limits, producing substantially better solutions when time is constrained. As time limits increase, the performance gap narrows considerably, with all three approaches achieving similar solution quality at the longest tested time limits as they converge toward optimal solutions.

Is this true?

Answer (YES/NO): YES